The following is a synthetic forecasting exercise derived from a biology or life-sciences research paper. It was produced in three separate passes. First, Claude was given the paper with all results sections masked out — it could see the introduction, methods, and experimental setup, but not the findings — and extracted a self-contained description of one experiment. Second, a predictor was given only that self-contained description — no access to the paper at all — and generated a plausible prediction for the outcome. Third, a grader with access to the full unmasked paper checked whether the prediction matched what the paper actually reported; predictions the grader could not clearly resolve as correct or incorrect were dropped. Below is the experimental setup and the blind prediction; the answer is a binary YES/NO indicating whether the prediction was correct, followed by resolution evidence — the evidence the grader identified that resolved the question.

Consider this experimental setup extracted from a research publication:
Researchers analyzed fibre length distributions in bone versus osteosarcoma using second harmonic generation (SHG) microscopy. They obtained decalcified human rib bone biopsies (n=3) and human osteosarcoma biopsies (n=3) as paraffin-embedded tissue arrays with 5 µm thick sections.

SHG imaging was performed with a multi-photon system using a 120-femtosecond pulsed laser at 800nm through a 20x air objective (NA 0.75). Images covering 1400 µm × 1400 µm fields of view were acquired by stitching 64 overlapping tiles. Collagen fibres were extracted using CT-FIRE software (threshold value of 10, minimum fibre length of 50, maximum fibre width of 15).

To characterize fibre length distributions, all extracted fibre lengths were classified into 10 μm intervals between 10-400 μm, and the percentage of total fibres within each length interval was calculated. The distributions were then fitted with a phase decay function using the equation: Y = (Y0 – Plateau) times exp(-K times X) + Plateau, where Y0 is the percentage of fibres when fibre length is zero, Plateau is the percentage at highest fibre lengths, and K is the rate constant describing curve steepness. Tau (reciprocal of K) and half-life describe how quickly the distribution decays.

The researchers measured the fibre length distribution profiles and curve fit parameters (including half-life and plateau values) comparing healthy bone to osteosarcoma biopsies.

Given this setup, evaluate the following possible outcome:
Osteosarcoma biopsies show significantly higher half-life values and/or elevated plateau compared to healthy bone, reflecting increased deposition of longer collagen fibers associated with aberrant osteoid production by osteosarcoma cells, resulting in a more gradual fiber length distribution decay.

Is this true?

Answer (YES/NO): NO